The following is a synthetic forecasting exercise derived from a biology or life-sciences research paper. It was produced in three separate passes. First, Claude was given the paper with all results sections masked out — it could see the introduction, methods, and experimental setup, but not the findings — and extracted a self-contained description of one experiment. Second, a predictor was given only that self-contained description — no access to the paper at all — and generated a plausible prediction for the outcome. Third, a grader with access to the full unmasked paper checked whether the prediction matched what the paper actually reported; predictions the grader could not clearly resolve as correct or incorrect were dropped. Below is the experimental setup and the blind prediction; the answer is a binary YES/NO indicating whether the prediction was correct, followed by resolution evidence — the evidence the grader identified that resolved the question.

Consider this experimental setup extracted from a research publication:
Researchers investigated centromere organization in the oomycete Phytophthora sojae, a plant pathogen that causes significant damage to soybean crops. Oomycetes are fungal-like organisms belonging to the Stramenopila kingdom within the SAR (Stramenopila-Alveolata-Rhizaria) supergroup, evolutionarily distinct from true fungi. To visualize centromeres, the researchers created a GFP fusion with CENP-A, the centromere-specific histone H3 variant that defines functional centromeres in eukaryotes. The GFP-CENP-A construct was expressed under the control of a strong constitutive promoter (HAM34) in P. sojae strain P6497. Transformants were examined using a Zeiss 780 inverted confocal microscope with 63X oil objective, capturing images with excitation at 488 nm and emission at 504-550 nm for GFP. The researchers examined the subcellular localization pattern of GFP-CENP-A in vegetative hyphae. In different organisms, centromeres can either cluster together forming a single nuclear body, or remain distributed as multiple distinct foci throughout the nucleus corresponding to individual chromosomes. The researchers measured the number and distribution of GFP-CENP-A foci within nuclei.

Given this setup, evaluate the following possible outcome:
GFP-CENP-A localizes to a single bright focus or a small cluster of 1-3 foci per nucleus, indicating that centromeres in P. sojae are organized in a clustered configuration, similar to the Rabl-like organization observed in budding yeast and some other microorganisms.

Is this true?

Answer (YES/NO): YES